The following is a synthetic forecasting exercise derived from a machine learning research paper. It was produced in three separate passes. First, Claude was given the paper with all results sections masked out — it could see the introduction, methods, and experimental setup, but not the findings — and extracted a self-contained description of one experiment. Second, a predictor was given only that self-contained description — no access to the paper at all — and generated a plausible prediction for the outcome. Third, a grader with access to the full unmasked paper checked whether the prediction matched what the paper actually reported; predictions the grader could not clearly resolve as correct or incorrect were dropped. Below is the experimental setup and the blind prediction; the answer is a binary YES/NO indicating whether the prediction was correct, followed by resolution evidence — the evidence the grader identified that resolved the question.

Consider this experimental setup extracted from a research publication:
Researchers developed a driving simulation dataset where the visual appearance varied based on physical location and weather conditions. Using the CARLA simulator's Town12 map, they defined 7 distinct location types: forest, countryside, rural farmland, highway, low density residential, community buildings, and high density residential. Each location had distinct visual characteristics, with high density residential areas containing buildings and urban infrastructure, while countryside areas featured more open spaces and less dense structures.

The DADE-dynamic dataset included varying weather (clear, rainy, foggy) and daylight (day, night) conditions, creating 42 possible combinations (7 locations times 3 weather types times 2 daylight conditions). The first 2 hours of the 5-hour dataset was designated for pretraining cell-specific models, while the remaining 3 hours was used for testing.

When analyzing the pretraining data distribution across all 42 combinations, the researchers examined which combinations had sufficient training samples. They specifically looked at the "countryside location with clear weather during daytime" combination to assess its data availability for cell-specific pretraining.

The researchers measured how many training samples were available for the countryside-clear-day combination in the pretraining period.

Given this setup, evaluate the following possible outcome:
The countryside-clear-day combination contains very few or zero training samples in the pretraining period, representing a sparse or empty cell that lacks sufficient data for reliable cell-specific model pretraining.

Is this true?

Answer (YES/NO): YES